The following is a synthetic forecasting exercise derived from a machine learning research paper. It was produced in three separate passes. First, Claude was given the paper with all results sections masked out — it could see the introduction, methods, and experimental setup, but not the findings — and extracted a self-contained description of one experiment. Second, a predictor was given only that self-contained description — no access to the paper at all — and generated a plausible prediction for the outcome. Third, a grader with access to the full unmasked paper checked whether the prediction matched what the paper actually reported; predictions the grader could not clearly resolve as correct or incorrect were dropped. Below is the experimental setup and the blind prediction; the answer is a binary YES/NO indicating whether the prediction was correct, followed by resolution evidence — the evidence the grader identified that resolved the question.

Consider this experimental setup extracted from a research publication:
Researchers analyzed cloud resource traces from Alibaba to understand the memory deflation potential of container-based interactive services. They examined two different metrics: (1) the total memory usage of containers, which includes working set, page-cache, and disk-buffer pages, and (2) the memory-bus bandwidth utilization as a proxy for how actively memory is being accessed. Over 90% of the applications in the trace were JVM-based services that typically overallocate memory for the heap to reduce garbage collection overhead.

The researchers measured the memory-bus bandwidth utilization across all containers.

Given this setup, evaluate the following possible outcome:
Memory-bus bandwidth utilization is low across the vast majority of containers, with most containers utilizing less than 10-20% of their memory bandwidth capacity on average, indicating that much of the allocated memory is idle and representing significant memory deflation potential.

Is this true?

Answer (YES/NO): NO